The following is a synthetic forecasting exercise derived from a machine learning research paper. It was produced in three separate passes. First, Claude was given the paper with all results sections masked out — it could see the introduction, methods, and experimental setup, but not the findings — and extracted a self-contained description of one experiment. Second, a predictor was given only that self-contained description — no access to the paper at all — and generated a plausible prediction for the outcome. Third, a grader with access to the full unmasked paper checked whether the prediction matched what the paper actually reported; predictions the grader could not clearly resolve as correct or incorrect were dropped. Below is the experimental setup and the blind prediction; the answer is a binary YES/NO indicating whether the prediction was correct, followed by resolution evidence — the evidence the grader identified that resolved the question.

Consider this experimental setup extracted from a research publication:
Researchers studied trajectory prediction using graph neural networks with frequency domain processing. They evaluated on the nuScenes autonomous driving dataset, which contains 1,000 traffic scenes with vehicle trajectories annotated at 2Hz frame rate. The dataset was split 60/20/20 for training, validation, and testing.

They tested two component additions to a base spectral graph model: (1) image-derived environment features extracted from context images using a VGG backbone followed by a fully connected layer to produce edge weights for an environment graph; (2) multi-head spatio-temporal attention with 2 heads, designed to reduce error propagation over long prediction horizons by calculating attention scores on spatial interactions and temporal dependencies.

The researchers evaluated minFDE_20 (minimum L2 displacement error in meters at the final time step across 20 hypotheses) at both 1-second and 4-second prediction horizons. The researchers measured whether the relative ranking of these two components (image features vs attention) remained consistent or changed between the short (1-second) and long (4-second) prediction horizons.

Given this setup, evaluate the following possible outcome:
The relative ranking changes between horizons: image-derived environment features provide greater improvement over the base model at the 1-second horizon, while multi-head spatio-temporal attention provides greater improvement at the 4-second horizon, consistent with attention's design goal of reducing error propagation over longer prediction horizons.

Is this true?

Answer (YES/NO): YES